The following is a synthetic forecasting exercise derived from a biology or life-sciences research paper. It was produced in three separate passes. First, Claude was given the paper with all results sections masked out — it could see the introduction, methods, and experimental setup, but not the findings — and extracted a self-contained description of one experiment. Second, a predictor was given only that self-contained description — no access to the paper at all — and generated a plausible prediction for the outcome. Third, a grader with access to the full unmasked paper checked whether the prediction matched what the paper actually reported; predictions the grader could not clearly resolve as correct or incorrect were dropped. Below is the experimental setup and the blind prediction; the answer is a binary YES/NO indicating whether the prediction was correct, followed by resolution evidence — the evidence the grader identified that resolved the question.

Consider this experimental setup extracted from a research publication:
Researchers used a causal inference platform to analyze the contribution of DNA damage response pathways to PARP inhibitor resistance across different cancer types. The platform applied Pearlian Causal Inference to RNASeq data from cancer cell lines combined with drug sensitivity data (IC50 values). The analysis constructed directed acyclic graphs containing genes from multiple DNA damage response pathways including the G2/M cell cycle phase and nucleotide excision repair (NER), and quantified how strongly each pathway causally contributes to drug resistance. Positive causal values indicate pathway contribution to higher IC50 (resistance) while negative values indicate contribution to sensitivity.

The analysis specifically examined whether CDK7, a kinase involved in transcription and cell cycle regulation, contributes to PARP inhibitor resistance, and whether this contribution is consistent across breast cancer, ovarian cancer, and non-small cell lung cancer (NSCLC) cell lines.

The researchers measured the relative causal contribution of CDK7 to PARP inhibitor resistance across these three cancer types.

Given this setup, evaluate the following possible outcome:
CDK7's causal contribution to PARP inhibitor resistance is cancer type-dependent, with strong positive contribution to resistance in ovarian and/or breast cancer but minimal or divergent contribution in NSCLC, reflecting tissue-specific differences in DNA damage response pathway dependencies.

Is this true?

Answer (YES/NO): YES